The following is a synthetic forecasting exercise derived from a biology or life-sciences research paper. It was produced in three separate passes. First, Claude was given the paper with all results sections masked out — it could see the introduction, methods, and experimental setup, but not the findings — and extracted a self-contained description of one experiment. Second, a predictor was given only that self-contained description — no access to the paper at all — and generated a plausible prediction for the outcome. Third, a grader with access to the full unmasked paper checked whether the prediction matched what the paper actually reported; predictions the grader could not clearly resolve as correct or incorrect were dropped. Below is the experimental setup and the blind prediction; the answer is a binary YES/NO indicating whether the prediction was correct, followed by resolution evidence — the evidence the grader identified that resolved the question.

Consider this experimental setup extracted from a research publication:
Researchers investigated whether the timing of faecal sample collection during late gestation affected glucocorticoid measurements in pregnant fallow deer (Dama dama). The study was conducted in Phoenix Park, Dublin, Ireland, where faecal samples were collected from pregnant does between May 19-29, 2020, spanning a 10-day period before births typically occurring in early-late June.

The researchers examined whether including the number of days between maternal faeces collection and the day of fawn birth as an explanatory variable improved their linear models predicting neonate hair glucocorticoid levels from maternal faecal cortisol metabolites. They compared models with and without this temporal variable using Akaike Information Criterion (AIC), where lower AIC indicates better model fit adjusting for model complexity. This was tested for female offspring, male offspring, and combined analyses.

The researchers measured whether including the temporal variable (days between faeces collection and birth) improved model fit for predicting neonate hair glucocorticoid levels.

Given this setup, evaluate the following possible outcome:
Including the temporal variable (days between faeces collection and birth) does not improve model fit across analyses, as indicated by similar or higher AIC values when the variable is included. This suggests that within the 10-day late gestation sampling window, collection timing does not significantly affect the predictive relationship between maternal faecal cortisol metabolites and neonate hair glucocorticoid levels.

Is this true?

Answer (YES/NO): YES